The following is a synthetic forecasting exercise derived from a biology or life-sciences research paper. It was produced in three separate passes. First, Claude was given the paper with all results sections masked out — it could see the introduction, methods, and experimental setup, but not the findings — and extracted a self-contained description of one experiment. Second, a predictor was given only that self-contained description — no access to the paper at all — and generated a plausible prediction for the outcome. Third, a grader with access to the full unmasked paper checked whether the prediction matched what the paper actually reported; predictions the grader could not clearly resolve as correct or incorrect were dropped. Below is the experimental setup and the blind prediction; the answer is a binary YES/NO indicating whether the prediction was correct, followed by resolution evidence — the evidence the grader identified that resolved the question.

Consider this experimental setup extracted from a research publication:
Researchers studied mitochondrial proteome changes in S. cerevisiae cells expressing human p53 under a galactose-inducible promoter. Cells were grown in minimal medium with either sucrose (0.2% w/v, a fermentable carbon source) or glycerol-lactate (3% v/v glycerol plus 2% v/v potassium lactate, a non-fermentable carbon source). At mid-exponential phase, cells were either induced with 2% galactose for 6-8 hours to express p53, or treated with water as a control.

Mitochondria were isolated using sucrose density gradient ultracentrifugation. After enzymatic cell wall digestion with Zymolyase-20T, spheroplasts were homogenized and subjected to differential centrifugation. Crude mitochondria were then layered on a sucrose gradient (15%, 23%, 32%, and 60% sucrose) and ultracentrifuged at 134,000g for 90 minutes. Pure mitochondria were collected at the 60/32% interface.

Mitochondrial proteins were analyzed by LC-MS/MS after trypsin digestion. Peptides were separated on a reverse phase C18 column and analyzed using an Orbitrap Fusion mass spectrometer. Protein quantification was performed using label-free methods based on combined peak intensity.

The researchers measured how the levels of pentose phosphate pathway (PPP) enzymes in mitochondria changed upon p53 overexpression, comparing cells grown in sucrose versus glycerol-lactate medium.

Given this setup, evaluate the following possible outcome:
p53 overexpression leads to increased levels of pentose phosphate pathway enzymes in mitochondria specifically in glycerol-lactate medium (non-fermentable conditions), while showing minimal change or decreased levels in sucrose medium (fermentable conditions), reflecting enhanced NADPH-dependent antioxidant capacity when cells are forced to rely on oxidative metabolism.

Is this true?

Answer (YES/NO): NO